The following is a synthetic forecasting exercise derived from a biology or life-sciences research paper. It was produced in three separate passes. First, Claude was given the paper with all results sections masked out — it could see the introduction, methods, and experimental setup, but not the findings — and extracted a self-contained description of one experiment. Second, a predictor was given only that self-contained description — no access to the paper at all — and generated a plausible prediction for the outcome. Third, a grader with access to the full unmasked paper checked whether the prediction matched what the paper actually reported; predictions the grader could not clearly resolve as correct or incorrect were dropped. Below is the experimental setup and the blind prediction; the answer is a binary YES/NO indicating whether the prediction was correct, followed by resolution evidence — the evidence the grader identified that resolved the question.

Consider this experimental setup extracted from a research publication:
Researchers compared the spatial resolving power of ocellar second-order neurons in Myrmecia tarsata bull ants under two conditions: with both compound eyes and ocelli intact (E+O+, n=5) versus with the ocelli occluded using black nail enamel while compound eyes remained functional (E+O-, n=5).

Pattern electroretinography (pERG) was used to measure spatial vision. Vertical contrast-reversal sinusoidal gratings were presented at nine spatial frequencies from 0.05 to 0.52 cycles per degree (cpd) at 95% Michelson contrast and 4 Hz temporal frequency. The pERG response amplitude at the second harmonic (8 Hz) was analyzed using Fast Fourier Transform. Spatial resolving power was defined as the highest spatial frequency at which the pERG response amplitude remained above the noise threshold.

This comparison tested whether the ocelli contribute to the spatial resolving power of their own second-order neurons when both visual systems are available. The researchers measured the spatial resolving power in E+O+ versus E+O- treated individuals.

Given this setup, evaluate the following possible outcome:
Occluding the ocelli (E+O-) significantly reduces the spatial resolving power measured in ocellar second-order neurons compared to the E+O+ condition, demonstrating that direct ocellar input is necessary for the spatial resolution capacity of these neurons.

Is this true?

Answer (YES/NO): YES